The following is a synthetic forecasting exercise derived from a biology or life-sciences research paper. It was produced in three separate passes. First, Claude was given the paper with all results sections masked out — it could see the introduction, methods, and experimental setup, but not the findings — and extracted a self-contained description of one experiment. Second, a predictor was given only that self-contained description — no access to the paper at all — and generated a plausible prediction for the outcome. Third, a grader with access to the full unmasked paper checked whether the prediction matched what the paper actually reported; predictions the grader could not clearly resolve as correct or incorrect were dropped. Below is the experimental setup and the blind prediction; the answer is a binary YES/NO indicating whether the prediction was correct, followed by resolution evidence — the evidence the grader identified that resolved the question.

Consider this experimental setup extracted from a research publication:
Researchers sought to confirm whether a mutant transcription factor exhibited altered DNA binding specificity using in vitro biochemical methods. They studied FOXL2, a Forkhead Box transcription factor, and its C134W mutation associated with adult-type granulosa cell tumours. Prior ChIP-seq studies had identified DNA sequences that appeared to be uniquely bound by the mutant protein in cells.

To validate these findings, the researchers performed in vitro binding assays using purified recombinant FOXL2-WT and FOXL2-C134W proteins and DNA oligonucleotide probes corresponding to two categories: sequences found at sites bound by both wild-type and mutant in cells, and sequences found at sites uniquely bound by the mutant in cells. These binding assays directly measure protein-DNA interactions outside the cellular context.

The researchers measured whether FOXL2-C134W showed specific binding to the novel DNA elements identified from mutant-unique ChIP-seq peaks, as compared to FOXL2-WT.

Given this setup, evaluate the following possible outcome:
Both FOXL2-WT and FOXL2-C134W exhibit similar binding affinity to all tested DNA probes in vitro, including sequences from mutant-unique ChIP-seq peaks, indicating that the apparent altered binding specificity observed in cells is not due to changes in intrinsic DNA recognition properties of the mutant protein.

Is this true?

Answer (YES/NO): NO